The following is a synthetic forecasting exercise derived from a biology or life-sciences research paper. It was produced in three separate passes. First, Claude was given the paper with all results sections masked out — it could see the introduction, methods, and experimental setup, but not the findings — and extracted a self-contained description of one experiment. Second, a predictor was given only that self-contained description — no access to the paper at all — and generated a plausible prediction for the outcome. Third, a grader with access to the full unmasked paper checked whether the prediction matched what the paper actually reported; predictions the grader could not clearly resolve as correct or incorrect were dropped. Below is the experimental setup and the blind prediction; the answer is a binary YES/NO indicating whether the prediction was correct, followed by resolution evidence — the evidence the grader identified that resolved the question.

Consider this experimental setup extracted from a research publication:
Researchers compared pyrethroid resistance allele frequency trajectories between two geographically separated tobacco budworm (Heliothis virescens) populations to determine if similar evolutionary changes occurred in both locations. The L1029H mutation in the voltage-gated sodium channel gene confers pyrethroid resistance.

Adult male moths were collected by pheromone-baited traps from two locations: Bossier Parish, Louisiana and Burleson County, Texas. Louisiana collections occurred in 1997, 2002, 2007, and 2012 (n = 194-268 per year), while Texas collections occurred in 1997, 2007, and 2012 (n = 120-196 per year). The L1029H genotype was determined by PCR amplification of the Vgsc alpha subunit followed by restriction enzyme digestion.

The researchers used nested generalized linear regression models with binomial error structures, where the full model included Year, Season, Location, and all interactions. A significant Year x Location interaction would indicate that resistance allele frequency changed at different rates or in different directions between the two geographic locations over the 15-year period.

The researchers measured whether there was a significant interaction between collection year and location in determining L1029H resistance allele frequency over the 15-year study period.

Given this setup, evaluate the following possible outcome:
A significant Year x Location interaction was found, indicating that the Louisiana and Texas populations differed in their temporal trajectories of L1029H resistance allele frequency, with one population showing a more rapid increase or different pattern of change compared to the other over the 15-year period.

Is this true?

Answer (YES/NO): NO